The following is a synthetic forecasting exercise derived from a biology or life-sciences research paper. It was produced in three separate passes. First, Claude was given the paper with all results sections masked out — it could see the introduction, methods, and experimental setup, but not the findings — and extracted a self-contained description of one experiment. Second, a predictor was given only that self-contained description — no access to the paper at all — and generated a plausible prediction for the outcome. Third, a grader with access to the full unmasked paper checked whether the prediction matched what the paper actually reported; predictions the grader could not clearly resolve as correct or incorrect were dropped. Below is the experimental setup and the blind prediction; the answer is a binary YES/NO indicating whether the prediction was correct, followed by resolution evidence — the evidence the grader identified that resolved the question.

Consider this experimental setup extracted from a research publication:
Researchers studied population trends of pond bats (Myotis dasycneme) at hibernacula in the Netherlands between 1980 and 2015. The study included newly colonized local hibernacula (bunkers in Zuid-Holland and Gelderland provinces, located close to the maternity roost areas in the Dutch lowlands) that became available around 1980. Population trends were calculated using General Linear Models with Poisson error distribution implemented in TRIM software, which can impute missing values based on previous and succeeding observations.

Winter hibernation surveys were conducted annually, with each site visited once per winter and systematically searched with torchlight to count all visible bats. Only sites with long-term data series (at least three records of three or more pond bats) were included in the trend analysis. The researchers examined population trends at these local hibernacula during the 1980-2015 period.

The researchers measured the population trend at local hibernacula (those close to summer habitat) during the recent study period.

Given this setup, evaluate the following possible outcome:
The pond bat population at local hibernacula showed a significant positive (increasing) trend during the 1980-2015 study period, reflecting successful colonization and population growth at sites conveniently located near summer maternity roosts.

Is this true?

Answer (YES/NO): YES